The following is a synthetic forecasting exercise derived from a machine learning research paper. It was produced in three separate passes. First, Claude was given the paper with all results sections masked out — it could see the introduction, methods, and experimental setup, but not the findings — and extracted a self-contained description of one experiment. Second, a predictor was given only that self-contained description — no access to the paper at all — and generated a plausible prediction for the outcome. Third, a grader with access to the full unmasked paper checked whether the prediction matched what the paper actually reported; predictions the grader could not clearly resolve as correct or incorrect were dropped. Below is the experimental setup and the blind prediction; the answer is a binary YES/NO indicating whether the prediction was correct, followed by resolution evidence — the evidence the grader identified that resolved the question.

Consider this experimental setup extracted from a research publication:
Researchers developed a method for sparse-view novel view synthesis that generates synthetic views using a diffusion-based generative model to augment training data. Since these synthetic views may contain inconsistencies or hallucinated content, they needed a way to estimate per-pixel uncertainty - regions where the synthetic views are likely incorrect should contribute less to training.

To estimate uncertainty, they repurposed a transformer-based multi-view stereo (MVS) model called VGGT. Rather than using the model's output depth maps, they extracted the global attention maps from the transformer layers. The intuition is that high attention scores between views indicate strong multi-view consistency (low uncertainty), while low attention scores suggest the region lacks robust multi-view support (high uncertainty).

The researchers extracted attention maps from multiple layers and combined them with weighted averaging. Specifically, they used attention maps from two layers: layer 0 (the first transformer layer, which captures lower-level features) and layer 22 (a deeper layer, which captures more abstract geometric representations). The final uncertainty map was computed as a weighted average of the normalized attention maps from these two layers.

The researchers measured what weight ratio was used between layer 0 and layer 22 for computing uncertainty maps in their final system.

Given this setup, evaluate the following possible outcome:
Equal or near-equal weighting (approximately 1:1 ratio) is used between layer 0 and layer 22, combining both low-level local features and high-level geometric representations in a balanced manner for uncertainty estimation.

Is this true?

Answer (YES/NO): NO